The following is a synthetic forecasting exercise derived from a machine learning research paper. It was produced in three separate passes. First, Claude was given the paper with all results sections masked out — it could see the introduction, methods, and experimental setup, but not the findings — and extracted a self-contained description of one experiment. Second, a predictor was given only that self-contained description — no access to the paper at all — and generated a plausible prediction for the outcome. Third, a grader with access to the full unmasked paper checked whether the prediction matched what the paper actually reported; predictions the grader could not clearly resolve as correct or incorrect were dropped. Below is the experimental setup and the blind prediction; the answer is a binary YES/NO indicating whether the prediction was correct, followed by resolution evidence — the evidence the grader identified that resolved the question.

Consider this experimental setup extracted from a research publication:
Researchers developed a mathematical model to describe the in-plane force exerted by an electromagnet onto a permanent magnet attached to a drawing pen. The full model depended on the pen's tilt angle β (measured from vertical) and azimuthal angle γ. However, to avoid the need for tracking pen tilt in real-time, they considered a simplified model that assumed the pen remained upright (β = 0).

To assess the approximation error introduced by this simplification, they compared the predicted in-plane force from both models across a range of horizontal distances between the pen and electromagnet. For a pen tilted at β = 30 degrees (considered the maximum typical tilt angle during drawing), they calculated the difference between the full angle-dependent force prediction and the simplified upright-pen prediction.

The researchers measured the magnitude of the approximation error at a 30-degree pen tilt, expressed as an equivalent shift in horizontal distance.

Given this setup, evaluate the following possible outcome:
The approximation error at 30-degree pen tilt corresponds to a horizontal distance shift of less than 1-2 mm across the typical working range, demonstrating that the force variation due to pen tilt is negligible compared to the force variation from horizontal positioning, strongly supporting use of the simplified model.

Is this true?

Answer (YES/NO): NO